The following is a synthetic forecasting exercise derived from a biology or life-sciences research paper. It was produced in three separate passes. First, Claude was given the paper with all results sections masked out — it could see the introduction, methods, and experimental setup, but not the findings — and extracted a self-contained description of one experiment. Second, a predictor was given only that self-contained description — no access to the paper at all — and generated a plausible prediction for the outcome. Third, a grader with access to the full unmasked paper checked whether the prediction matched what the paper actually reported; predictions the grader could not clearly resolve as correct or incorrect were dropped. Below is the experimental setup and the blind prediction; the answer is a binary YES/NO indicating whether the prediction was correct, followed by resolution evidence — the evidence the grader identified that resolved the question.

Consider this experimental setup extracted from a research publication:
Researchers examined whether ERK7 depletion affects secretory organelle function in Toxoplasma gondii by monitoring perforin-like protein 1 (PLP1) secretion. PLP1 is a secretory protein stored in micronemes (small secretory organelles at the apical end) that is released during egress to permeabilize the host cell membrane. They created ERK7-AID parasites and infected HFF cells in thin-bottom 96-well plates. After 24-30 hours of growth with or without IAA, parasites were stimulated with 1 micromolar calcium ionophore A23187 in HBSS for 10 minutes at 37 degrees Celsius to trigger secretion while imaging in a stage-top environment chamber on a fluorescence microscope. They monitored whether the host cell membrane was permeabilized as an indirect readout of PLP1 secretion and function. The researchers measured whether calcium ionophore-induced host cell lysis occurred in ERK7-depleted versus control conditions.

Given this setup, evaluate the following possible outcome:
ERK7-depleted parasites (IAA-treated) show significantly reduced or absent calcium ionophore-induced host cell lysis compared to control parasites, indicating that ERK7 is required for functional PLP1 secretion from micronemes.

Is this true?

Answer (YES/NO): NO